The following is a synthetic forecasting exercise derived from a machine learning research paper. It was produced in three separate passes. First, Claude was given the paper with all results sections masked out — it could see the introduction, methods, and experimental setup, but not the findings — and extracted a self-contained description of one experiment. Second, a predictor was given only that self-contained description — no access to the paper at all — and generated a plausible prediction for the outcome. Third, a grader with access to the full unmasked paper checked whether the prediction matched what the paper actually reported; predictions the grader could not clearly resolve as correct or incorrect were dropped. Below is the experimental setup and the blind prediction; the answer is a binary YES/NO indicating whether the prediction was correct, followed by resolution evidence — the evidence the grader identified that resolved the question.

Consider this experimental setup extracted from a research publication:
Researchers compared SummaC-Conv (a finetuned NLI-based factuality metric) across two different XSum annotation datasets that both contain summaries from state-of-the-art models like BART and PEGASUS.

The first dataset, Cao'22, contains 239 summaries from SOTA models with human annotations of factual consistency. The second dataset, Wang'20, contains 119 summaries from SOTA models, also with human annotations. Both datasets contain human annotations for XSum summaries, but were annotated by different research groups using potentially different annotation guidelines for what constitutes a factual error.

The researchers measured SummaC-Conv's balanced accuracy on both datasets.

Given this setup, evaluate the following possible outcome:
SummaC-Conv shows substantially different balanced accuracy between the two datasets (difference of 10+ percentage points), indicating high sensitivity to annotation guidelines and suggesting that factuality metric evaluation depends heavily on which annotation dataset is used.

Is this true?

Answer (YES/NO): NO